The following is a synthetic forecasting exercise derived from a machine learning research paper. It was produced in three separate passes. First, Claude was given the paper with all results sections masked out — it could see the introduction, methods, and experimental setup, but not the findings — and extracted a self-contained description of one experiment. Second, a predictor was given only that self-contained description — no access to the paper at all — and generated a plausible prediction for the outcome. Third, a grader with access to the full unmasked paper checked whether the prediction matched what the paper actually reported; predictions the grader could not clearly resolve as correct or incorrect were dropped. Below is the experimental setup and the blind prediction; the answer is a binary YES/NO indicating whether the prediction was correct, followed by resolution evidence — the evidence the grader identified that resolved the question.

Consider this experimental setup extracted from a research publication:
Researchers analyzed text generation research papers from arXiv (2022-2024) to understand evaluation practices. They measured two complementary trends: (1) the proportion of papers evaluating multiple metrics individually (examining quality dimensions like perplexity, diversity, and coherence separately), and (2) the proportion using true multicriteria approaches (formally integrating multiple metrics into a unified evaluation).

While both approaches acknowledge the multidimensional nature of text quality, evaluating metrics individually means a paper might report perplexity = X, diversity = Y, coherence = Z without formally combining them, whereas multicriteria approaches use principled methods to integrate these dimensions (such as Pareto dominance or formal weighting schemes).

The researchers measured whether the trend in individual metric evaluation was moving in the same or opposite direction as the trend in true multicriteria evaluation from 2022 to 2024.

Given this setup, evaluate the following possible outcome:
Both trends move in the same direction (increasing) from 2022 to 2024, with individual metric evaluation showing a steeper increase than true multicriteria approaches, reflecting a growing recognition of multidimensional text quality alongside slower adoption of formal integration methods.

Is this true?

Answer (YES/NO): NO